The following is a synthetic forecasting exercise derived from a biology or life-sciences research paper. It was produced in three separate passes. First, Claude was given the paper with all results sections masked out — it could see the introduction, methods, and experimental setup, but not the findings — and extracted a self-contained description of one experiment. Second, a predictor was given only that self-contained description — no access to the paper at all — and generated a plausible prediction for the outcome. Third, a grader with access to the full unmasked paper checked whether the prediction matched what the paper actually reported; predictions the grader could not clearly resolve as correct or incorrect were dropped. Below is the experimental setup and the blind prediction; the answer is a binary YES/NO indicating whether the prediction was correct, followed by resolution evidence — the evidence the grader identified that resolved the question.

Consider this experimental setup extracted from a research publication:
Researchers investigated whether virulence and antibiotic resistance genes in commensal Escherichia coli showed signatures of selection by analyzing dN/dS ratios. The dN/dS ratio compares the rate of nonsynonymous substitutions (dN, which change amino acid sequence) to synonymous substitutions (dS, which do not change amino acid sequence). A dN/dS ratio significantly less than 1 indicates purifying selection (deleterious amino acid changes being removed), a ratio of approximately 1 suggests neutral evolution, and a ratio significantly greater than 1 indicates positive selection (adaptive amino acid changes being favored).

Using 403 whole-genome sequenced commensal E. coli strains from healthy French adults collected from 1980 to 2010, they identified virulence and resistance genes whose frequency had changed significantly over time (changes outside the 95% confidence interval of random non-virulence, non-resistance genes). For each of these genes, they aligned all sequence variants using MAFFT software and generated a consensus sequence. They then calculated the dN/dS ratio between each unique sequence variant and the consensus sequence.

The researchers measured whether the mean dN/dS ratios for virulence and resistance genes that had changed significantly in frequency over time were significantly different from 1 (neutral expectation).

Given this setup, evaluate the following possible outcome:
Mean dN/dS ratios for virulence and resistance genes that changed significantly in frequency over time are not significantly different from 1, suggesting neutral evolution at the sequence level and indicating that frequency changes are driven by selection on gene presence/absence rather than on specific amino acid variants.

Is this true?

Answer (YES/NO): NO